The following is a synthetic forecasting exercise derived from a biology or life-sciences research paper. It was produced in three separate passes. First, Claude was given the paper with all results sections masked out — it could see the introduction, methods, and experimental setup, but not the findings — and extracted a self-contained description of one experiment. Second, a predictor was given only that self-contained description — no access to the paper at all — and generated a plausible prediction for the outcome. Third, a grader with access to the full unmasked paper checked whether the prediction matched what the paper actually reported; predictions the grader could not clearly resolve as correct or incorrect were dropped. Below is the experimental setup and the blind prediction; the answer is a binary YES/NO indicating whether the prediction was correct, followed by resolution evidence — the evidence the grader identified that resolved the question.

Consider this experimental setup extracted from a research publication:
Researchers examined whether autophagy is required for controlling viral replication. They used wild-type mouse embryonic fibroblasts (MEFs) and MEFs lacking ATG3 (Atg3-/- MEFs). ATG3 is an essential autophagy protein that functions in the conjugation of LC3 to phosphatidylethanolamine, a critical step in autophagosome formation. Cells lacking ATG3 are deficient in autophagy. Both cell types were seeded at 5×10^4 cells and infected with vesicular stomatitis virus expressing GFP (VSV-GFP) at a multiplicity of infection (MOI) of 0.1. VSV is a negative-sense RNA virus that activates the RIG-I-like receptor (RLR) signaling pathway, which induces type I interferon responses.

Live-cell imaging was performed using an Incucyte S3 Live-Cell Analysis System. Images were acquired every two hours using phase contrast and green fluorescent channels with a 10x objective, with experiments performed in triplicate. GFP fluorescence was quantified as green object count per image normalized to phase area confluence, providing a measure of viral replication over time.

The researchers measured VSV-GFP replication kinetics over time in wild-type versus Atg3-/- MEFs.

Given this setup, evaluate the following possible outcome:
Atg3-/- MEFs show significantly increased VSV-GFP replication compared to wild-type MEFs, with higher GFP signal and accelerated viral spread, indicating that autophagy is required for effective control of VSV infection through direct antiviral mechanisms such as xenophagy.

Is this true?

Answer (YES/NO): NO